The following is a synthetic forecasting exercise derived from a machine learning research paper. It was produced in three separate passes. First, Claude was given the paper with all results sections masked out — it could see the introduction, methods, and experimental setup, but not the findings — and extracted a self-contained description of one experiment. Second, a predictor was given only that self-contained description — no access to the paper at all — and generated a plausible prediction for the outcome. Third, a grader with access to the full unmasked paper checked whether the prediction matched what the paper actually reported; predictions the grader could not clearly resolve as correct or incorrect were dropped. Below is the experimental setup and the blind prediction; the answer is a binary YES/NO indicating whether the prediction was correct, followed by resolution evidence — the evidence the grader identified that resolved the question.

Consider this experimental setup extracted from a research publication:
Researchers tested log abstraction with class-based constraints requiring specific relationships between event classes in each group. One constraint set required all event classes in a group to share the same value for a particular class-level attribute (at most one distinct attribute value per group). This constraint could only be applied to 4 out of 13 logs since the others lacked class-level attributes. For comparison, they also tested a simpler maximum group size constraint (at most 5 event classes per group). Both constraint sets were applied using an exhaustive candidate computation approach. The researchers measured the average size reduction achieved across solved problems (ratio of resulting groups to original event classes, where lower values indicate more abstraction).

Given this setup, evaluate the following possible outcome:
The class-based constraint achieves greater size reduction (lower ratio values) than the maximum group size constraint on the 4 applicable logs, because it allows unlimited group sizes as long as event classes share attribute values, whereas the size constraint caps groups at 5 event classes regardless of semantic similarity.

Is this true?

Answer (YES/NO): YES